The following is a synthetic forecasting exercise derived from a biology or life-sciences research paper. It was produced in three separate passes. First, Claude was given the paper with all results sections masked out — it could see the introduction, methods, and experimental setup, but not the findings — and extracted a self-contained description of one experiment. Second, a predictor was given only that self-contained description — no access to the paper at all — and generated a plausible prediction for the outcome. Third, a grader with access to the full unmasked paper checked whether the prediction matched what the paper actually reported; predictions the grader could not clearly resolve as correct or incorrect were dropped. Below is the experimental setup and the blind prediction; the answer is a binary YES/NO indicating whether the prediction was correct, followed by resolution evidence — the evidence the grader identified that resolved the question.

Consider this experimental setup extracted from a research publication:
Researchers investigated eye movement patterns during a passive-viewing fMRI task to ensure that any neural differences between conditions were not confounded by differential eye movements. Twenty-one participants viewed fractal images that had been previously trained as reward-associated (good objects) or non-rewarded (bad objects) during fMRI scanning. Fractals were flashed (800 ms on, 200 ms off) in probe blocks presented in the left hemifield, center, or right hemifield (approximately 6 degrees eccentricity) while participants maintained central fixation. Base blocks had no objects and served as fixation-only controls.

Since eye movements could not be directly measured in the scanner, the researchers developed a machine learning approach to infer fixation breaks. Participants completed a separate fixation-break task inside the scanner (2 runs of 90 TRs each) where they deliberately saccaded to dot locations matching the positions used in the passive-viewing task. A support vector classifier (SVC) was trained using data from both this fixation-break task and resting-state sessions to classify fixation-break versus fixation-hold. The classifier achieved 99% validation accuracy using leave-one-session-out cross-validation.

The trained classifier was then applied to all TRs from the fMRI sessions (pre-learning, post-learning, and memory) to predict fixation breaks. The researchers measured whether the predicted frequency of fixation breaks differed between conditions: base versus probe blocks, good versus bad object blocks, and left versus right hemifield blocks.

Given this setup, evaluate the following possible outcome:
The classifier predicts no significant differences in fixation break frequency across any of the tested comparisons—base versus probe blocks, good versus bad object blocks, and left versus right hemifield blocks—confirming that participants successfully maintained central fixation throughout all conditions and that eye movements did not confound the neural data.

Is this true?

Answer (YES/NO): YES